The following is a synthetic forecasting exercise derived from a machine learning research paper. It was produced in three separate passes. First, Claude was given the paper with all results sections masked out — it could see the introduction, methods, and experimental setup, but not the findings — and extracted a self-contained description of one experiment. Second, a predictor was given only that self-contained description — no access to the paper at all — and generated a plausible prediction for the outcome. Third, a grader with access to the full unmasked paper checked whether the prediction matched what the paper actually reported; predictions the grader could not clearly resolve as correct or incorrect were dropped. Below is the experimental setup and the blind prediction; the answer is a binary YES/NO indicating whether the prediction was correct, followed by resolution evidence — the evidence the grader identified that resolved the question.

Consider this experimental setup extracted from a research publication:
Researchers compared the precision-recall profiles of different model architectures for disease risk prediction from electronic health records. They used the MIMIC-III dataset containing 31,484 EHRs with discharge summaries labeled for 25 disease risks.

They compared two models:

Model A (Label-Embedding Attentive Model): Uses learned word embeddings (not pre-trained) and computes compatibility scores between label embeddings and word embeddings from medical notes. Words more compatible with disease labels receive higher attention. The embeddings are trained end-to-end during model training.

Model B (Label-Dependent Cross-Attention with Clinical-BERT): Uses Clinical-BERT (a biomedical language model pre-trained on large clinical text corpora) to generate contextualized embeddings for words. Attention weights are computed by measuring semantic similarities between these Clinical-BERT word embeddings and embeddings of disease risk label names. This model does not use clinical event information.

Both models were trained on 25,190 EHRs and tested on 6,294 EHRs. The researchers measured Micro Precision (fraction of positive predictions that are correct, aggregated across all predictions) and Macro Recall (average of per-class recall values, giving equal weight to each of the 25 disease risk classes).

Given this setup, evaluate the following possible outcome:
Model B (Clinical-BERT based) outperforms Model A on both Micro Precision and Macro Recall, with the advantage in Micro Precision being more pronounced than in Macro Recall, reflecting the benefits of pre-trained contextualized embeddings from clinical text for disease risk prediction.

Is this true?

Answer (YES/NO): NO